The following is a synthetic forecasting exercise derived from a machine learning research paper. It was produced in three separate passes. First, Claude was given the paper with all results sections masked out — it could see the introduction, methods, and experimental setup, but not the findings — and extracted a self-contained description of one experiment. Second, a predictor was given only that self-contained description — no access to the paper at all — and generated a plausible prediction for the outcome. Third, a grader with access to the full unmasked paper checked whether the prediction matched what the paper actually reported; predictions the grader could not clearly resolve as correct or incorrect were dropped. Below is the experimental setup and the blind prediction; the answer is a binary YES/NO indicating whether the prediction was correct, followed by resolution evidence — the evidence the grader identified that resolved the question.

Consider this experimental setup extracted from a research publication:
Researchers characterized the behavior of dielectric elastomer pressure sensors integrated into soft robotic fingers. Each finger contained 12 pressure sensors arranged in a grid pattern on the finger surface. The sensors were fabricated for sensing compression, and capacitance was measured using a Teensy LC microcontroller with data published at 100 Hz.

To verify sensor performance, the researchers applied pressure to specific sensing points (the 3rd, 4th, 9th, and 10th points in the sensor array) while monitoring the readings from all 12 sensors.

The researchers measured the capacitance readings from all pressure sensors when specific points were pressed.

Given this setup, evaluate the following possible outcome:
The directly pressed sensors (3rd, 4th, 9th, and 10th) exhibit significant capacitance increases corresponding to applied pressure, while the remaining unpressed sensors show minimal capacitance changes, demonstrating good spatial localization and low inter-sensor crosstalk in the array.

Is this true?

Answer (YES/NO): NO